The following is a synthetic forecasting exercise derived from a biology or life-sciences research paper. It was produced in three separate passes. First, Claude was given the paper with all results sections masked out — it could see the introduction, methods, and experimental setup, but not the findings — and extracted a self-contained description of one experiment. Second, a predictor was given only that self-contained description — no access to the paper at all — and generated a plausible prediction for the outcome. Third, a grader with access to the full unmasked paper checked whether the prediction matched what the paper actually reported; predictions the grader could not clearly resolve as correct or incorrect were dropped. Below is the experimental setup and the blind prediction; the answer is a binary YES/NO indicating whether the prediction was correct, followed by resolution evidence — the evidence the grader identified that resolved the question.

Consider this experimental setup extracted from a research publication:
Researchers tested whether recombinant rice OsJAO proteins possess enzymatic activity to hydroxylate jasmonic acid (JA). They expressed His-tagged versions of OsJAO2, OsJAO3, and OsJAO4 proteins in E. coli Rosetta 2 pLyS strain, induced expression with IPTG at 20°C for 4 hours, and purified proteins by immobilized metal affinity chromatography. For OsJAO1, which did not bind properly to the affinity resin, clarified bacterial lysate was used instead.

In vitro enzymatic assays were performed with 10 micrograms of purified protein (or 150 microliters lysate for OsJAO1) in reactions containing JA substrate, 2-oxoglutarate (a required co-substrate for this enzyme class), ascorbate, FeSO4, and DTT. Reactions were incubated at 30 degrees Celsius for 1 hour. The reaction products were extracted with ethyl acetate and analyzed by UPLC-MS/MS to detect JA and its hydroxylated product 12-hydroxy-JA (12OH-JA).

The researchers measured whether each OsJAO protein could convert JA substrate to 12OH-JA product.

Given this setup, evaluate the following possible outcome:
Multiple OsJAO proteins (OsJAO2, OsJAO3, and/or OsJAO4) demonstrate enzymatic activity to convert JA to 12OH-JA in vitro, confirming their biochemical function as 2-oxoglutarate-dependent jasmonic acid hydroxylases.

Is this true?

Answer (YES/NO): NO